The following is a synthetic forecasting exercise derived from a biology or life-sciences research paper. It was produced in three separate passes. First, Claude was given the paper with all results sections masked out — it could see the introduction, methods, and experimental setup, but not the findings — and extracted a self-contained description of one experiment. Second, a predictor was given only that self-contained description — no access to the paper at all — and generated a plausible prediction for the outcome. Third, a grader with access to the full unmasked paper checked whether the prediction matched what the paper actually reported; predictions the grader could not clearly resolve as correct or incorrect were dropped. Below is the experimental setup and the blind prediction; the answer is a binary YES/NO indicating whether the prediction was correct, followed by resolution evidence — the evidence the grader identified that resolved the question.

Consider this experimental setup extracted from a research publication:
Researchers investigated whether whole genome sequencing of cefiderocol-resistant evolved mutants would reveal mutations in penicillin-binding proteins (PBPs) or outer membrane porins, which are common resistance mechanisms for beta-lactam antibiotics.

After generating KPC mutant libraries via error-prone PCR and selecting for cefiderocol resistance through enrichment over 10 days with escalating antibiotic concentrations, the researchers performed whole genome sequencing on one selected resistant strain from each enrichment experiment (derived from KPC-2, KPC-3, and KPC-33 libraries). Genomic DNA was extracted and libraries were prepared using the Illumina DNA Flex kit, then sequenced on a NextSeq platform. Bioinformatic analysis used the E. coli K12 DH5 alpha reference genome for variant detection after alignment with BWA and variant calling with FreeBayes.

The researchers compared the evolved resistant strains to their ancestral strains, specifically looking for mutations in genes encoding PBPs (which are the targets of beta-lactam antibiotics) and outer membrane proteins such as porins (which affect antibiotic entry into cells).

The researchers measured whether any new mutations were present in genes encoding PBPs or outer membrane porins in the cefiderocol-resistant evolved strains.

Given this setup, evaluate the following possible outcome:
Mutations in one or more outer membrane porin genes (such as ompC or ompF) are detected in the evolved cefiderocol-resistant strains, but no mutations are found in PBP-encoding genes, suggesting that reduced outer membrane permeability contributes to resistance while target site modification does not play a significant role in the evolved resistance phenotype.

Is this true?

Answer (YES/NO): NO